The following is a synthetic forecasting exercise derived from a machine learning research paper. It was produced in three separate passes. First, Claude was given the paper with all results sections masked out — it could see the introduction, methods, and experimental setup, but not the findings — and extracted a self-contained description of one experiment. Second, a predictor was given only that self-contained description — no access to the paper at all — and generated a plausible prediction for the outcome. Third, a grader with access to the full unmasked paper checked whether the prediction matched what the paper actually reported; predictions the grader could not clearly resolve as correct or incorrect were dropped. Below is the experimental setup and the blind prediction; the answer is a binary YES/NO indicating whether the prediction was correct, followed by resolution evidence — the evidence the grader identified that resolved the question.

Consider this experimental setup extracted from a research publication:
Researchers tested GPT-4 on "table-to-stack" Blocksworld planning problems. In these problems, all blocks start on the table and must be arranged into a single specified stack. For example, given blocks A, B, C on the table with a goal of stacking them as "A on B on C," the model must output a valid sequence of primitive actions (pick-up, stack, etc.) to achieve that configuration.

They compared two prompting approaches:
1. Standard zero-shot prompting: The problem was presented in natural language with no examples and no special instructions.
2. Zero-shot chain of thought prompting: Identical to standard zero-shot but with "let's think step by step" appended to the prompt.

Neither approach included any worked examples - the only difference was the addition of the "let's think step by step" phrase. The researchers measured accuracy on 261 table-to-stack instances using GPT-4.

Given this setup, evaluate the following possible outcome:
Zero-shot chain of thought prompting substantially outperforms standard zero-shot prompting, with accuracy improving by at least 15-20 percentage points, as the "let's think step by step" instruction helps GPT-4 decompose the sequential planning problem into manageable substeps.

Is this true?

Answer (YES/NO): NO